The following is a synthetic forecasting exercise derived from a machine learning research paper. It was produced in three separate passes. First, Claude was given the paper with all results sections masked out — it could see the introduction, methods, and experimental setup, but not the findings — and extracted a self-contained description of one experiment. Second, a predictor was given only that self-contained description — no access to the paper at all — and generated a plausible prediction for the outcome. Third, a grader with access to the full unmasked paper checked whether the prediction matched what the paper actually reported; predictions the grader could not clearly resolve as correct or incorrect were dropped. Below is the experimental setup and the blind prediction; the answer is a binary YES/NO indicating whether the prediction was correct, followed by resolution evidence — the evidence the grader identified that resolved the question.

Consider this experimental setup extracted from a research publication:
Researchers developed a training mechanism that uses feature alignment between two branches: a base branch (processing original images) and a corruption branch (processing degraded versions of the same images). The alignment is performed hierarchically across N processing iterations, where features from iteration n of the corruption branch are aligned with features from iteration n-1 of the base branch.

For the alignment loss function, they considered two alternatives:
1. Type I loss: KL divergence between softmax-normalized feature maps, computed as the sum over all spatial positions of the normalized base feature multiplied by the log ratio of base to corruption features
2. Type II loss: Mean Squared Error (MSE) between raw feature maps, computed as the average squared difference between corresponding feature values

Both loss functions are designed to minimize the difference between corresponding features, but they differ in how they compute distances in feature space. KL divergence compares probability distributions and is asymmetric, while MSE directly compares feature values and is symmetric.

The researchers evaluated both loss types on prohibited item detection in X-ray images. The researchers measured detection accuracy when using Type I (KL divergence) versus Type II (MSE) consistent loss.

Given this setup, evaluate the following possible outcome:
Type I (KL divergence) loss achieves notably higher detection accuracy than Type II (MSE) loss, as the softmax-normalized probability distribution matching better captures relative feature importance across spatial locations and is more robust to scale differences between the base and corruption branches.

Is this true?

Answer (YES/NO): YES